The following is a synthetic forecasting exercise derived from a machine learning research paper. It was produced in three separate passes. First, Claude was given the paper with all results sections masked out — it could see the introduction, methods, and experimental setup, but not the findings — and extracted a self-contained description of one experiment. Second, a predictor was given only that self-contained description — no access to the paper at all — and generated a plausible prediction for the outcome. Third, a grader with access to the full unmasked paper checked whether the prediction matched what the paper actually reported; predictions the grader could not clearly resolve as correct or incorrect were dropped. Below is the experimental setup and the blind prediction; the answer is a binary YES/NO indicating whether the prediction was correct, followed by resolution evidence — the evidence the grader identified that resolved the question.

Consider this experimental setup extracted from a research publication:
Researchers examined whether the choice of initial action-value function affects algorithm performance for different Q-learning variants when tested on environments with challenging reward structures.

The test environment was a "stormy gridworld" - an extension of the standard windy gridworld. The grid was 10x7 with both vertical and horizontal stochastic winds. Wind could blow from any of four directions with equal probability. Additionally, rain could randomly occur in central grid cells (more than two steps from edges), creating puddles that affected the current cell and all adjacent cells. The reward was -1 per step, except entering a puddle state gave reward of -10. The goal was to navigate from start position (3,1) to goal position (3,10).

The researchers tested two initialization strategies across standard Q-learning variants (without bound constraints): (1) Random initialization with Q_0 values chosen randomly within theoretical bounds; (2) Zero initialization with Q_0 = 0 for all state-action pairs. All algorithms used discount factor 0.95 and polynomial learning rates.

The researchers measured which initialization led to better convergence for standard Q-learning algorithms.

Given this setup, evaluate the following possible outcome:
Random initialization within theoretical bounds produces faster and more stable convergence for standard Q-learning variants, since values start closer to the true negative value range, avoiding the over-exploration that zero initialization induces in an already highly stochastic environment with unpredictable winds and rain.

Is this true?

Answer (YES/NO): NO